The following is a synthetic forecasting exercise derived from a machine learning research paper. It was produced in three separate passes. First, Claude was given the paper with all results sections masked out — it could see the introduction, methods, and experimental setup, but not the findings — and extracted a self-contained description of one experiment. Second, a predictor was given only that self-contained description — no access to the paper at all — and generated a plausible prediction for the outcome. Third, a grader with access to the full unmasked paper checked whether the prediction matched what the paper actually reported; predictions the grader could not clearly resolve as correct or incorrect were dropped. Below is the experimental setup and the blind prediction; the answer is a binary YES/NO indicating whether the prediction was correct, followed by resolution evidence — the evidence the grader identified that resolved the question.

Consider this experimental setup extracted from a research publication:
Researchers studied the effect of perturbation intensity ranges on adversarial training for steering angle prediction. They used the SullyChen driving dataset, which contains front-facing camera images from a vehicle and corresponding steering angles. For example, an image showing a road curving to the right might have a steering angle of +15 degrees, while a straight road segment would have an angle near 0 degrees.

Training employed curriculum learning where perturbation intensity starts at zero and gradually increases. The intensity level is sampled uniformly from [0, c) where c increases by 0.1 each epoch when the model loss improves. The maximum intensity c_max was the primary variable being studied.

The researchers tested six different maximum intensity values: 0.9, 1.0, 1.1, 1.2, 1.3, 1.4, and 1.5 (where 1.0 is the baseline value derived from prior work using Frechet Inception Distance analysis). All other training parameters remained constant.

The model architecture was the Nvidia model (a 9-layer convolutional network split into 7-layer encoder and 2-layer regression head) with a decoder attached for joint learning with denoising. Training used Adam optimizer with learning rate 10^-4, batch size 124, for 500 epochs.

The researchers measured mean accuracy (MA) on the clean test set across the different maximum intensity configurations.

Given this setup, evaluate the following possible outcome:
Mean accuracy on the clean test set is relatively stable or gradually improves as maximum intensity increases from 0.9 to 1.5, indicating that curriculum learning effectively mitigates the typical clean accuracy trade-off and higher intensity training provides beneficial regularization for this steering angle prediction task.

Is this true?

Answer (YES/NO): NO